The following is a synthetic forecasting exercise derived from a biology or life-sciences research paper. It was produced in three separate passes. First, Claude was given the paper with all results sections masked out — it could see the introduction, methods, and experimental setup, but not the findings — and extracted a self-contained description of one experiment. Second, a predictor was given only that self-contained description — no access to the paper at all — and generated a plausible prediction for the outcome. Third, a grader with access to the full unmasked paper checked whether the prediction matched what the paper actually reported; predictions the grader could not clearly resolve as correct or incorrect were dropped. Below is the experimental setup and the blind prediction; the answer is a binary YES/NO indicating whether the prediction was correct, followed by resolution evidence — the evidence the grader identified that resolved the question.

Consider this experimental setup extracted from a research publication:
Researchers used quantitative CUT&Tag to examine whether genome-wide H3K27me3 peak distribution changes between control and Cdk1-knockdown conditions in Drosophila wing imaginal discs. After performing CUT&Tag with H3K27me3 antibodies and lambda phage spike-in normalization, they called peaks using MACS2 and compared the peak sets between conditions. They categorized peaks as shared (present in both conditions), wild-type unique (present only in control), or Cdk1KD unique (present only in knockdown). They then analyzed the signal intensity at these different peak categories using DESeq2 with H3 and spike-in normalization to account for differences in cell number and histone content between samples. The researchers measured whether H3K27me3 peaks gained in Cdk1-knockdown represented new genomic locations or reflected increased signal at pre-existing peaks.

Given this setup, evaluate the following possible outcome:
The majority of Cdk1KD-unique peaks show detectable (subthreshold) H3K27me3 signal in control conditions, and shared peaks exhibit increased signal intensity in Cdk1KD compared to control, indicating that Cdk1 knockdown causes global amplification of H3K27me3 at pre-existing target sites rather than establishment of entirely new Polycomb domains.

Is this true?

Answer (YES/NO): YES